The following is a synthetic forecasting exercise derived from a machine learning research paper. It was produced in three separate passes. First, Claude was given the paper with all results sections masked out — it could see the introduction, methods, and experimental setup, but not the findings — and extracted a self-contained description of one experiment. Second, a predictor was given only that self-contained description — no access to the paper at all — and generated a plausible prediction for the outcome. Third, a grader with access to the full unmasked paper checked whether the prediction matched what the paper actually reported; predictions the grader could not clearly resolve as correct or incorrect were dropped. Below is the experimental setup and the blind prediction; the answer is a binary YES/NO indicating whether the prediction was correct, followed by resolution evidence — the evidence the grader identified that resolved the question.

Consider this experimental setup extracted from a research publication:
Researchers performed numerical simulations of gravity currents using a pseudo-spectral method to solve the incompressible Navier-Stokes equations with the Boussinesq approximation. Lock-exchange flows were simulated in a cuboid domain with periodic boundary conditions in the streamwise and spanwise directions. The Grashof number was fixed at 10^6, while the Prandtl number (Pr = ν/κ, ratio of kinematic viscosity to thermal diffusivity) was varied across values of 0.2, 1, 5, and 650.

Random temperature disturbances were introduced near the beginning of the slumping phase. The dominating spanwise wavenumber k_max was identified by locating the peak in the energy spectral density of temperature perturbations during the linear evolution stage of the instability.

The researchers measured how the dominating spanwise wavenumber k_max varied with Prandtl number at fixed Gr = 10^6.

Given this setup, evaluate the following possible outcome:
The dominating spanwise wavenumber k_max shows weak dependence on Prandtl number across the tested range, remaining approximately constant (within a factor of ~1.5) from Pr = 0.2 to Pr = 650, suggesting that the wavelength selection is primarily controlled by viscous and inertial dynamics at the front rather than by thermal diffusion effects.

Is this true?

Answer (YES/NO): NO